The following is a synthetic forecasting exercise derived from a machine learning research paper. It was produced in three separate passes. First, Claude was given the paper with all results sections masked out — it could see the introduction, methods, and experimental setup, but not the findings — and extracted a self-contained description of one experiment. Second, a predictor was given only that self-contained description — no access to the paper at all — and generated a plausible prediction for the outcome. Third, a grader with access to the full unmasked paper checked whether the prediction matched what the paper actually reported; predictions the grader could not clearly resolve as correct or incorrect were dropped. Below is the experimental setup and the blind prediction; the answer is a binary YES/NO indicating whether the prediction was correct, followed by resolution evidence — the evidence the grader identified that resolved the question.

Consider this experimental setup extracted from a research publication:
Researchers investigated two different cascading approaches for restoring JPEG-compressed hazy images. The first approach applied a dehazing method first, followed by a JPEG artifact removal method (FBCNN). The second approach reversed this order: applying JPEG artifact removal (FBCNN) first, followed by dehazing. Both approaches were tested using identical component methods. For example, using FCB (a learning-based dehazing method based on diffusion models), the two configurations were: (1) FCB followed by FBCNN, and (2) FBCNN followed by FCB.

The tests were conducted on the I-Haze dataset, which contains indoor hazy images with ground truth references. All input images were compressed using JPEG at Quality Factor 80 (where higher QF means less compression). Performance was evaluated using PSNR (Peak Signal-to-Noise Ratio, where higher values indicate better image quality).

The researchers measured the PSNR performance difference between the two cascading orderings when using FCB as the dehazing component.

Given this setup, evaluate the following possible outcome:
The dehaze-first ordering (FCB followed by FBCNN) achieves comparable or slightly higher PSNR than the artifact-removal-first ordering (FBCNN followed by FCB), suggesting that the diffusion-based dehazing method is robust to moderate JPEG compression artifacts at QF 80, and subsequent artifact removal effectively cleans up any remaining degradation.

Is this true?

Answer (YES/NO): NO